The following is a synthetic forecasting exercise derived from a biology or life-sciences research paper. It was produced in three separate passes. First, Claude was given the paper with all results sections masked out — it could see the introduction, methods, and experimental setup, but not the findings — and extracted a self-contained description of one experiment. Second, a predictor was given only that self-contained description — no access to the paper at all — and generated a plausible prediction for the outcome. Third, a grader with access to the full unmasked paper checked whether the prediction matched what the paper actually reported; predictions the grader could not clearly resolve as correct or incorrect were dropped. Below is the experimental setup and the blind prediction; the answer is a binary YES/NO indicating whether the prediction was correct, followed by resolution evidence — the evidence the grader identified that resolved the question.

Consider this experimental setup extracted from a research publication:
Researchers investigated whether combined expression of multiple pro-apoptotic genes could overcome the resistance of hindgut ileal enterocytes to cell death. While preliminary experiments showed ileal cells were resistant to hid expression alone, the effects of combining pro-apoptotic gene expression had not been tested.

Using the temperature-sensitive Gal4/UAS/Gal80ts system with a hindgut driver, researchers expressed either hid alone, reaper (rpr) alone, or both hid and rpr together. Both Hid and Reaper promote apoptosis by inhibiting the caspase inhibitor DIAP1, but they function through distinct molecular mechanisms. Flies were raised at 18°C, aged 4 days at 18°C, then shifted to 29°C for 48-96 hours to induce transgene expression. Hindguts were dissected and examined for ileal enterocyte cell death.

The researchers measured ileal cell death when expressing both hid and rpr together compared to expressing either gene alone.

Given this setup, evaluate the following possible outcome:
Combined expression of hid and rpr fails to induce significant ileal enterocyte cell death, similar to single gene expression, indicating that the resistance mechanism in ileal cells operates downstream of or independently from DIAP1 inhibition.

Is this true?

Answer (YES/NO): YES